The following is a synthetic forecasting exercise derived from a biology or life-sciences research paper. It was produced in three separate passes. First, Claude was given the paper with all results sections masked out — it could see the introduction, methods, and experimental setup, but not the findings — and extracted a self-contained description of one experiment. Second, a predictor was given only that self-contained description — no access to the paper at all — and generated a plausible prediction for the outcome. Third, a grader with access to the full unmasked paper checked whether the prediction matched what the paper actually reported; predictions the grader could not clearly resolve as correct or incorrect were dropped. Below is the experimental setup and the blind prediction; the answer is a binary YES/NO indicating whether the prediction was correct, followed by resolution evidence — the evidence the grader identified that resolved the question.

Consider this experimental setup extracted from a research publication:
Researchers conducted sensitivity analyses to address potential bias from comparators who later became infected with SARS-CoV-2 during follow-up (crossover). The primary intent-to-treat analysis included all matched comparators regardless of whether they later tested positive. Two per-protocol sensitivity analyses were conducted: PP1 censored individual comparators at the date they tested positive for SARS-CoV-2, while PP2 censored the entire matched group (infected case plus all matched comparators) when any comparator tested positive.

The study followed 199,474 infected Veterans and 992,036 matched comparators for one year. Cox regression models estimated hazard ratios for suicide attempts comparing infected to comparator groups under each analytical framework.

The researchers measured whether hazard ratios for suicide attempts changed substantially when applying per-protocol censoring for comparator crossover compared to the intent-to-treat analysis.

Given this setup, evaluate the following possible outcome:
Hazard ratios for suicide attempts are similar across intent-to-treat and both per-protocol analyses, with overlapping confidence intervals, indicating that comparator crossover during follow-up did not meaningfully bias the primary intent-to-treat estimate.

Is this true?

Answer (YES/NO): YES